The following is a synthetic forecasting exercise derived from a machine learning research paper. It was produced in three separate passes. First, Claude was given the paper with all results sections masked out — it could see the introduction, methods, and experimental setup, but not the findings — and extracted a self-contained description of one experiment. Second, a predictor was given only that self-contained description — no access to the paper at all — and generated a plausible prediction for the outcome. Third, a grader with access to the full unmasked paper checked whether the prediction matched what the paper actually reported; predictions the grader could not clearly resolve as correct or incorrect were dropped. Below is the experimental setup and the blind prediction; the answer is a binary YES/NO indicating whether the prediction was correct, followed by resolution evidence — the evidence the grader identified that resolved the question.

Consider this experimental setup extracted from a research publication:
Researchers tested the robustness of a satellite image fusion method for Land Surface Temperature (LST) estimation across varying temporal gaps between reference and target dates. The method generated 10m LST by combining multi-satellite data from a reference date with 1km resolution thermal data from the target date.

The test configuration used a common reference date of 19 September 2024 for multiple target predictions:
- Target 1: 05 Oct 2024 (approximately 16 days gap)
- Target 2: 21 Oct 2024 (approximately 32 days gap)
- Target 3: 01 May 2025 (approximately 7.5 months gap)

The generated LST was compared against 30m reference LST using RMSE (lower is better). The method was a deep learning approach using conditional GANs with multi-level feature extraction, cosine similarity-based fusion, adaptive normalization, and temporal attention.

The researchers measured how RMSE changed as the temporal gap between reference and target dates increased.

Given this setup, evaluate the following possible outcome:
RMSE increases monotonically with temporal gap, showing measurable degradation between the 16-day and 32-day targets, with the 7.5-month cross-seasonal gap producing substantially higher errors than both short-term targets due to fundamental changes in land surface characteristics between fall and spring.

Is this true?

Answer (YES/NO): YES